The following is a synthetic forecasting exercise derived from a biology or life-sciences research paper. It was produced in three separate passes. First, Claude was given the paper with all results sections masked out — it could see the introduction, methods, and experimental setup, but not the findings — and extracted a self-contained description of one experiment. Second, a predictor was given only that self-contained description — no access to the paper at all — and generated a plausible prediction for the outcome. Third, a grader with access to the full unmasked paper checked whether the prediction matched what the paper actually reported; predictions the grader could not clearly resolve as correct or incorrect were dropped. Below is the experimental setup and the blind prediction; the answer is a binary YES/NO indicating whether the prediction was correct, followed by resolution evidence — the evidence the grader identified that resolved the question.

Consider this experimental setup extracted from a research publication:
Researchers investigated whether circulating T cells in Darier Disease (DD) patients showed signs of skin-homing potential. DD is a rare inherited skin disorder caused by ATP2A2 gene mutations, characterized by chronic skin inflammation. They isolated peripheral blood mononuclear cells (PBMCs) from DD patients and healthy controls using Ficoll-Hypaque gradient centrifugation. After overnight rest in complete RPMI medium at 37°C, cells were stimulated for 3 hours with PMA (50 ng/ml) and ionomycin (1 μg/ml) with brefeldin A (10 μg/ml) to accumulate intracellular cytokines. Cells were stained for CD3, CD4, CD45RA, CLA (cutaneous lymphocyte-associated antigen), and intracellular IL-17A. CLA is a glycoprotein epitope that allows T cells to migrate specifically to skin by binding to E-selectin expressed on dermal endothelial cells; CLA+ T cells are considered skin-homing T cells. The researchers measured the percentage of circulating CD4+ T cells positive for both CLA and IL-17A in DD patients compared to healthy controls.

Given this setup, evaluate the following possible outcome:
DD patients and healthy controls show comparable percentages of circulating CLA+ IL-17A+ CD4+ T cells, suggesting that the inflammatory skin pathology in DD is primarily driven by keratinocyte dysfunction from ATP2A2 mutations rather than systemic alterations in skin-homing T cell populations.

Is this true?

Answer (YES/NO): NO